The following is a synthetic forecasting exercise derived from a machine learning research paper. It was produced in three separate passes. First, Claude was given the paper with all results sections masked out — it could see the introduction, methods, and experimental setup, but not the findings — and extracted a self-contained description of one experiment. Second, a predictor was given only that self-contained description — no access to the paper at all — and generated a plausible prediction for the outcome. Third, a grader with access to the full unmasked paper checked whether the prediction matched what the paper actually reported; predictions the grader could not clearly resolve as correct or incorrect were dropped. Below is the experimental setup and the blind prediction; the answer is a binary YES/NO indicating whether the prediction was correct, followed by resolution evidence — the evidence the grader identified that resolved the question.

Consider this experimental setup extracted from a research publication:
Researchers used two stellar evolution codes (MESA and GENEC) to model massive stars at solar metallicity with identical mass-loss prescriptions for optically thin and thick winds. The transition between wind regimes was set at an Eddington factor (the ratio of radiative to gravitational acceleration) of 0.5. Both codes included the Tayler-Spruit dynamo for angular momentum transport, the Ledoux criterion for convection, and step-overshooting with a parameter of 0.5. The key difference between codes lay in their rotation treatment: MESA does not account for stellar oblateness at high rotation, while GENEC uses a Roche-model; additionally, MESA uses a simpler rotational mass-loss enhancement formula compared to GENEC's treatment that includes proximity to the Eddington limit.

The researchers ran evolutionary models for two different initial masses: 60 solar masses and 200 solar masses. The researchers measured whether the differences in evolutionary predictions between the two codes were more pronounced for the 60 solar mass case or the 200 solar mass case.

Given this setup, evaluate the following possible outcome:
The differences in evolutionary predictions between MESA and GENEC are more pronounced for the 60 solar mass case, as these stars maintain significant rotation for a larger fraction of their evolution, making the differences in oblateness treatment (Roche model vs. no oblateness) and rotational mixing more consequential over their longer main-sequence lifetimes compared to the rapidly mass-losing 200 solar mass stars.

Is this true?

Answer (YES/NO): YES